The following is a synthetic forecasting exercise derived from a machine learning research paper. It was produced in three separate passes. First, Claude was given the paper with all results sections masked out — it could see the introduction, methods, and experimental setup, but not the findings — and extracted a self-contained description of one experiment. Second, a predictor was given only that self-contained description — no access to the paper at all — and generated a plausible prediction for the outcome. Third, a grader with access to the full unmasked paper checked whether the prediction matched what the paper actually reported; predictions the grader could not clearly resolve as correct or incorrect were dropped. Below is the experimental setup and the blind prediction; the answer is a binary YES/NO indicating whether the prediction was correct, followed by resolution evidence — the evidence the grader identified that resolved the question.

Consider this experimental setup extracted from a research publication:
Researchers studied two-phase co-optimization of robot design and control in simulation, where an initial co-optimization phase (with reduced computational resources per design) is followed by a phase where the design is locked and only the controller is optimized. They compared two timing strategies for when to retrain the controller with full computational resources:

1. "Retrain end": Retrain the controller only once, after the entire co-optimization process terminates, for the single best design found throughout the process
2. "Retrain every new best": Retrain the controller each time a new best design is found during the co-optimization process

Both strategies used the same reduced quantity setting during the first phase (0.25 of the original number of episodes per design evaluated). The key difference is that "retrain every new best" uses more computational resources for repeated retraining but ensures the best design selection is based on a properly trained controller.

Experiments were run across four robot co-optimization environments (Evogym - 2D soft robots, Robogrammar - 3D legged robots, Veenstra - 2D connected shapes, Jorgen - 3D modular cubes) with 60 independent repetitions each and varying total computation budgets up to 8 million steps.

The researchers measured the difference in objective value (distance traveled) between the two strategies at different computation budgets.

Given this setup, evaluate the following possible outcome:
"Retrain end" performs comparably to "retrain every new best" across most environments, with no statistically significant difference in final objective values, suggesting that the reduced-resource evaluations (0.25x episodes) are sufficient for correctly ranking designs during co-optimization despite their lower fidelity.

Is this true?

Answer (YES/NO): NO